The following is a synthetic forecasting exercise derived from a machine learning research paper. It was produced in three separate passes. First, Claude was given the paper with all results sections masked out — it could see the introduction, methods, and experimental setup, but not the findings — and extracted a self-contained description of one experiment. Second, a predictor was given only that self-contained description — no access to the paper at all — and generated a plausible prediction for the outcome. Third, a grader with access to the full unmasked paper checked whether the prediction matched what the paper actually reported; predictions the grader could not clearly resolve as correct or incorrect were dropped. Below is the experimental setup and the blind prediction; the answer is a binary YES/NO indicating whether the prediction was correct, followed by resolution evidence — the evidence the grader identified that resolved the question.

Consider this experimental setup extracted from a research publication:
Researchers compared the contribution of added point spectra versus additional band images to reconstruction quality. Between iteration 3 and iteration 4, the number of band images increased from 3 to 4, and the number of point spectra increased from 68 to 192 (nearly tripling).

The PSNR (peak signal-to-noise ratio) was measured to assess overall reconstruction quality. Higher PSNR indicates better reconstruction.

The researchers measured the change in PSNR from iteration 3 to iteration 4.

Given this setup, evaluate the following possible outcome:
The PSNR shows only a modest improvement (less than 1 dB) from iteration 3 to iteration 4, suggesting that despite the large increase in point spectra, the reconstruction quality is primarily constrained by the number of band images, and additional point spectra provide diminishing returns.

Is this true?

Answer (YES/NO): NO